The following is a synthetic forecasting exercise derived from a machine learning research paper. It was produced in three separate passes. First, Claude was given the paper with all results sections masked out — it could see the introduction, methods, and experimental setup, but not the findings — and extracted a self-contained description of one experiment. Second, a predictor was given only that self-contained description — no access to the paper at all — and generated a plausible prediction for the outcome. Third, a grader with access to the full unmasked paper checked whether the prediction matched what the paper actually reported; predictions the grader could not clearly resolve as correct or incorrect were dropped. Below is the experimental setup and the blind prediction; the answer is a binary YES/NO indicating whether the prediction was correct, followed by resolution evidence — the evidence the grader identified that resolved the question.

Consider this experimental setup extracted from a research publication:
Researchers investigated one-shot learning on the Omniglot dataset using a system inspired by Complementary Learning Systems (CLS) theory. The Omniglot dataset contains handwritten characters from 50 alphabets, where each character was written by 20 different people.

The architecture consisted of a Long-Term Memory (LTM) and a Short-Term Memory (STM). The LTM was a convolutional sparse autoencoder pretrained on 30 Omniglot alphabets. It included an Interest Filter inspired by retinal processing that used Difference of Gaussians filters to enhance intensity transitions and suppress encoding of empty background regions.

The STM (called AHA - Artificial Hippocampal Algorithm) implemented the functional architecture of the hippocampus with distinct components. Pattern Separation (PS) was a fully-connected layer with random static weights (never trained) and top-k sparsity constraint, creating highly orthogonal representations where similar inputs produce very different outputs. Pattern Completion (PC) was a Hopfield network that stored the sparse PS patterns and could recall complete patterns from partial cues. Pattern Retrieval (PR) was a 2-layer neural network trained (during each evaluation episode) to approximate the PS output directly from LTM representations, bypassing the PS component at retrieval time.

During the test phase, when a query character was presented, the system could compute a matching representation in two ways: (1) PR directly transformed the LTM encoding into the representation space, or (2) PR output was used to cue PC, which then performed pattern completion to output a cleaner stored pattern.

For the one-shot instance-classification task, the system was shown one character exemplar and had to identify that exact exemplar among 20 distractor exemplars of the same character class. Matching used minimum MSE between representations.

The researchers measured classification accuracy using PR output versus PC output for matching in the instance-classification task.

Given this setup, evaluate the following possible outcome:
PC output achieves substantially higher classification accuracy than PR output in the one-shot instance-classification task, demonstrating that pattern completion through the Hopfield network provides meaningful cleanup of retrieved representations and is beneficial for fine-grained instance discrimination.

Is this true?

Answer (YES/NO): NO